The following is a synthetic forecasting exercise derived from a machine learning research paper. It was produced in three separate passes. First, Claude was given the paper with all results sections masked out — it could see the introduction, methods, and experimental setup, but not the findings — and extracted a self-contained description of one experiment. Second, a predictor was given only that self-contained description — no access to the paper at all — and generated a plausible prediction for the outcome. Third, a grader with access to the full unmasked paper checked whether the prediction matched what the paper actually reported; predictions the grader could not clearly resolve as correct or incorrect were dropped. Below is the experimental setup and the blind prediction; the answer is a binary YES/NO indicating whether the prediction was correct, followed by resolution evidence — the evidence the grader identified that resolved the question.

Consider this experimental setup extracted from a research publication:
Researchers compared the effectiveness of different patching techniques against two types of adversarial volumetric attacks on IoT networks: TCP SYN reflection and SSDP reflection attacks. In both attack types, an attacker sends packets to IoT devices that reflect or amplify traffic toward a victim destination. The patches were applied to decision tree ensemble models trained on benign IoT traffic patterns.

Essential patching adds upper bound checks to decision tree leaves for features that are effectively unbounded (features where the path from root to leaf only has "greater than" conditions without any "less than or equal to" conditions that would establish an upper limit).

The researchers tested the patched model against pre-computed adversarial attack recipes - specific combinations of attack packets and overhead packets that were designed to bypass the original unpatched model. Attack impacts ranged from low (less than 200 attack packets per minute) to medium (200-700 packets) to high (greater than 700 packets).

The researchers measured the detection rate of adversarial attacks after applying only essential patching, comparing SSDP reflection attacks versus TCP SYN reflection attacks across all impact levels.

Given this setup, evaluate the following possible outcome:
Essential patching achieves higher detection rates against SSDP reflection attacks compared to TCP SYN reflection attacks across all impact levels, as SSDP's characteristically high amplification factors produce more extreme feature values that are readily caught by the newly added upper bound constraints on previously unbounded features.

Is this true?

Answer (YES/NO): YES